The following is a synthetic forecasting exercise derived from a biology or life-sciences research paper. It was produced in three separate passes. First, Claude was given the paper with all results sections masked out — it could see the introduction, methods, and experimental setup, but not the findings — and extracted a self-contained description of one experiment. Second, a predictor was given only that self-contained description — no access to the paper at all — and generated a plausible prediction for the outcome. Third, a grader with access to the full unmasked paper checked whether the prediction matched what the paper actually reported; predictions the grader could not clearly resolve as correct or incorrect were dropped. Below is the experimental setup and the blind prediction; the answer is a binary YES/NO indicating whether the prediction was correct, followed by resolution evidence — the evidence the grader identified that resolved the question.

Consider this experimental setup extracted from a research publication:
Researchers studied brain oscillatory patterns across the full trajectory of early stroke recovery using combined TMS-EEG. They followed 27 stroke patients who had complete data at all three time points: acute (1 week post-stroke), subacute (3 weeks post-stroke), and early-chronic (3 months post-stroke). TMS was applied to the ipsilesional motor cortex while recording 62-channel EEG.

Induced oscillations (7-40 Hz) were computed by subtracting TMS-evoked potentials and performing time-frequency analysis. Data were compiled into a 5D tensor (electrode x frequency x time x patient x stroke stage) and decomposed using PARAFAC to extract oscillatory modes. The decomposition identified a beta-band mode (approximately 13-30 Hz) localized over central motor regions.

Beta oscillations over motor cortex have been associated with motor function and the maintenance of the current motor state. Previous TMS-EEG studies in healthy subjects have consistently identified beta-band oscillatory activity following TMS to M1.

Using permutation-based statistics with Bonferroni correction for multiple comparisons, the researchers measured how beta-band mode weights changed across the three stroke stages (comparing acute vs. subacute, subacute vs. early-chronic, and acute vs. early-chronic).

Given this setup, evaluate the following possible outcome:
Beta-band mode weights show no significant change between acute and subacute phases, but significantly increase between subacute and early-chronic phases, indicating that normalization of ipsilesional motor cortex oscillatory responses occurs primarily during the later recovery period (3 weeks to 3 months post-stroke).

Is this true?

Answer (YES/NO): NO